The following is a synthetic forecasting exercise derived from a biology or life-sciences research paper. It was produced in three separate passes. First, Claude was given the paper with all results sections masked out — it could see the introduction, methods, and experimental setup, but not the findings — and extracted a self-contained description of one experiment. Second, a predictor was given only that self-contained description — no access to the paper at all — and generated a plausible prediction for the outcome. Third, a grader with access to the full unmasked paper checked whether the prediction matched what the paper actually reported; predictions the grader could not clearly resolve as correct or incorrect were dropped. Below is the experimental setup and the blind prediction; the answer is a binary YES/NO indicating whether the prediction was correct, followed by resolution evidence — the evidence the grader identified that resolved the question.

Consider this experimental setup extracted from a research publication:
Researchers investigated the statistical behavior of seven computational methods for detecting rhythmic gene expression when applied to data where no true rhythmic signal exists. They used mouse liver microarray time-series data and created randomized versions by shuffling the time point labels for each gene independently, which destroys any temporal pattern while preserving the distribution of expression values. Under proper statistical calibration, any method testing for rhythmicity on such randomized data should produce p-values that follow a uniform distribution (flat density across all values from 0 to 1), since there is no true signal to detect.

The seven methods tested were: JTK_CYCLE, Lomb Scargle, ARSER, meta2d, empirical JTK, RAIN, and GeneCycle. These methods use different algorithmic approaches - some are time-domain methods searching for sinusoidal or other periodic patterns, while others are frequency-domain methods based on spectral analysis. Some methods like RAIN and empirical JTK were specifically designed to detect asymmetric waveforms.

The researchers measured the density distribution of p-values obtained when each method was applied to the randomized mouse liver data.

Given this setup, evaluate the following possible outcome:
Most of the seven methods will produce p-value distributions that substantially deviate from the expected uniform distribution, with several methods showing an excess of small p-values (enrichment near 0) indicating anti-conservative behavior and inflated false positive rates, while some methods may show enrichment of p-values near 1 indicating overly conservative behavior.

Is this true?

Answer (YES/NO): YES